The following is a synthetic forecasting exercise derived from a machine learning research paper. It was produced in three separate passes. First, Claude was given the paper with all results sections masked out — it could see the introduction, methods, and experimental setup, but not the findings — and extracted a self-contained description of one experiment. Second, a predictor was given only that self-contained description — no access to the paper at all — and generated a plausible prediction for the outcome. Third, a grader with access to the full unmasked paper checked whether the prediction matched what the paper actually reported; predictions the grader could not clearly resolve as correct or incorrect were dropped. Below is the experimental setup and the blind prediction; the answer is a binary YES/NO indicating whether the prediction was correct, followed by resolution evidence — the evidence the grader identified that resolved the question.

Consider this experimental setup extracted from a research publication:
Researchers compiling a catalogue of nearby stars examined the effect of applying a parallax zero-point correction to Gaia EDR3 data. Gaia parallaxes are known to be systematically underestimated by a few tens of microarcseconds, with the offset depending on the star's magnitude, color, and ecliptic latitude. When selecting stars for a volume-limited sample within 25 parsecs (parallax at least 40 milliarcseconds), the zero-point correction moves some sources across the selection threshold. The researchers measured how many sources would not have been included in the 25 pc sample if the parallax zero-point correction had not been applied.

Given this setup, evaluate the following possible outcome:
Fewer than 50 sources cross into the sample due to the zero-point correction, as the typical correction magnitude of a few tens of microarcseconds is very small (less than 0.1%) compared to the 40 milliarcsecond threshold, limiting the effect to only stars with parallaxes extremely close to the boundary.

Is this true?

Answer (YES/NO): YES